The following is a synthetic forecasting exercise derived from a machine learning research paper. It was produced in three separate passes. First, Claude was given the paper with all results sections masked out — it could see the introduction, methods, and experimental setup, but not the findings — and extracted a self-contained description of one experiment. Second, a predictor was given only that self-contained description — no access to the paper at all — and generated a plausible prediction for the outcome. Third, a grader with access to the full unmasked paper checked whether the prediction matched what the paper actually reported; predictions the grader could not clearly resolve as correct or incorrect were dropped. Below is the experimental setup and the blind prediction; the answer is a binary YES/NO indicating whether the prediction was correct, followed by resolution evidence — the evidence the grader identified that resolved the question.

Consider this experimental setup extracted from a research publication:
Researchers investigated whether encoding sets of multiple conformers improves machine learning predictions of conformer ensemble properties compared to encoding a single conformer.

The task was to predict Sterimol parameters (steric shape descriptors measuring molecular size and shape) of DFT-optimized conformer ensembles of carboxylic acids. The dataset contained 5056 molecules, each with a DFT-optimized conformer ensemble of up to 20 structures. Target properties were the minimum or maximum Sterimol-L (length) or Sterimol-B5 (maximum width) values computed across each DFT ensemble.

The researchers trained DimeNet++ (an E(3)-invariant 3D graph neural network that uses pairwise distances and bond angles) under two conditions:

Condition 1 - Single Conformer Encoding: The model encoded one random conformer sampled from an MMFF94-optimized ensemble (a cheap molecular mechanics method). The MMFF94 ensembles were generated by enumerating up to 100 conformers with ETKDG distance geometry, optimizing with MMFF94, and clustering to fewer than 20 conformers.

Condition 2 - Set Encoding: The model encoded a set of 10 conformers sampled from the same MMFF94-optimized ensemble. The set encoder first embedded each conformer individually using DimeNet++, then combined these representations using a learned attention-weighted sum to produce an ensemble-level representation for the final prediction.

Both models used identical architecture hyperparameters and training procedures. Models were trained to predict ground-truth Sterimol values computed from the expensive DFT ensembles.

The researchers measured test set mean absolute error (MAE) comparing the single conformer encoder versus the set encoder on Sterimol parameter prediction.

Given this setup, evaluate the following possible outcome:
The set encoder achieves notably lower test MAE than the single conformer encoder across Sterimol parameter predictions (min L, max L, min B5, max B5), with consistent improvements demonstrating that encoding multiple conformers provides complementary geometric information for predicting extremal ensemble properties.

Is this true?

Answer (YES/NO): NO